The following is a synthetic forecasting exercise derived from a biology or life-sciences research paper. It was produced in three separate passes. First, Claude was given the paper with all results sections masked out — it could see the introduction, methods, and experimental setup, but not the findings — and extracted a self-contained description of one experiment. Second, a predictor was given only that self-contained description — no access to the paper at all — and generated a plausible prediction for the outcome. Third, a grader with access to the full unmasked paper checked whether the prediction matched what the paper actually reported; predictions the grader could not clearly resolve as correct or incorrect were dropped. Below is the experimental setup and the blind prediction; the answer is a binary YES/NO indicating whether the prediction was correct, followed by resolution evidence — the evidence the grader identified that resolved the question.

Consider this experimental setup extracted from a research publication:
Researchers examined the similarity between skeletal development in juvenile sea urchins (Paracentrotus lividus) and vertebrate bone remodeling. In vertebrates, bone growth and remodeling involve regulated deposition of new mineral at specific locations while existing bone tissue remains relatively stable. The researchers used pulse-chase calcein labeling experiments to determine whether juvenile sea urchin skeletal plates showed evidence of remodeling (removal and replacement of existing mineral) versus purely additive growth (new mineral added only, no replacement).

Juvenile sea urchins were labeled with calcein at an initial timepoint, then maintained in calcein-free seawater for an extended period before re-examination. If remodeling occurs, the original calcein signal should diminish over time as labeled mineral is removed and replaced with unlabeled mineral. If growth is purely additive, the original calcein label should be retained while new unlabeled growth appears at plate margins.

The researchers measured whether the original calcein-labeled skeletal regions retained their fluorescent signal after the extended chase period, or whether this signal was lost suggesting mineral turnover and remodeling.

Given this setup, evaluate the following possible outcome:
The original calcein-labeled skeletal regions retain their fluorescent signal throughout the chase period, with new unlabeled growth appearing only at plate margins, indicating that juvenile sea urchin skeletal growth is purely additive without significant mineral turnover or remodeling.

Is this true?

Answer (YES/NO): YES